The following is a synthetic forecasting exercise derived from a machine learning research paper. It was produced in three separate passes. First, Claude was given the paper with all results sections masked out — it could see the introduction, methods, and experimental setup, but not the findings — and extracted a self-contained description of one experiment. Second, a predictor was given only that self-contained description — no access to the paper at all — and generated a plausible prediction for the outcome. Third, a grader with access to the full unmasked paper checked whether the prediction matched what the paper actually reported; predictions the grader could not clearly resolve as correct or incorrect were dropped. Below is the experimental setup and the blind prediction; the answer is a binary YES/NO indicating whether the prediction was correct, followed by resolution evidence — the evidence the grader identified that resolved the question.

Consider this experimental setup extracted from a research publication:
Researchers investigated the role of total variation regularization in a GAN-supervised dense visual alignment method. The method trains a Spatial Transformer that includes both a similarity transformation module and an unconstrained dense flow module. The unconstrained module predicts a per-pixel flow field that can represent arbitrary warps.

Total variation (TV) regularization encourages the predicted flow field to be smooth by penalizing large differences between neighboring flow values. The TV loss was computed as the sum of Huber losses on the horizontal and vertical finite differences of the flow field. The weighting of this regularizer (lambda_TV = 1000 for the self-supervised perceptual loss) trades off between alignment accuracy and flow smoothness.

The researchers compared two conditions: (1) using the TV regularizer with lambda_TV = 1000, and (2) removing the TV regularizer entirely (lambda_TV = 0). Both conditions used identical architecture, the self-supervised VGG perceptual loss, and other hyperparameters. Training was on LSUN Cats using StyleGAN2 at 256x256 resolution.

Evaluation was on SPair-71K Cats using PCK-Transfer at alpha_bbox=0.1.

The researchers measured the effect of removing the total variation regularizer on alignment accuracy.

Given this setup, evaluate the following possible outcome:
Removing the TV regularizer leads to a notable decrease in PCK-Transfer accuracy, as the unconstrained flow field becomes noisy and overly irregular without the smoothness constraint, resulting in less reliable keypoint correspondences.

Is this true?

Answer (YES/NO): YES